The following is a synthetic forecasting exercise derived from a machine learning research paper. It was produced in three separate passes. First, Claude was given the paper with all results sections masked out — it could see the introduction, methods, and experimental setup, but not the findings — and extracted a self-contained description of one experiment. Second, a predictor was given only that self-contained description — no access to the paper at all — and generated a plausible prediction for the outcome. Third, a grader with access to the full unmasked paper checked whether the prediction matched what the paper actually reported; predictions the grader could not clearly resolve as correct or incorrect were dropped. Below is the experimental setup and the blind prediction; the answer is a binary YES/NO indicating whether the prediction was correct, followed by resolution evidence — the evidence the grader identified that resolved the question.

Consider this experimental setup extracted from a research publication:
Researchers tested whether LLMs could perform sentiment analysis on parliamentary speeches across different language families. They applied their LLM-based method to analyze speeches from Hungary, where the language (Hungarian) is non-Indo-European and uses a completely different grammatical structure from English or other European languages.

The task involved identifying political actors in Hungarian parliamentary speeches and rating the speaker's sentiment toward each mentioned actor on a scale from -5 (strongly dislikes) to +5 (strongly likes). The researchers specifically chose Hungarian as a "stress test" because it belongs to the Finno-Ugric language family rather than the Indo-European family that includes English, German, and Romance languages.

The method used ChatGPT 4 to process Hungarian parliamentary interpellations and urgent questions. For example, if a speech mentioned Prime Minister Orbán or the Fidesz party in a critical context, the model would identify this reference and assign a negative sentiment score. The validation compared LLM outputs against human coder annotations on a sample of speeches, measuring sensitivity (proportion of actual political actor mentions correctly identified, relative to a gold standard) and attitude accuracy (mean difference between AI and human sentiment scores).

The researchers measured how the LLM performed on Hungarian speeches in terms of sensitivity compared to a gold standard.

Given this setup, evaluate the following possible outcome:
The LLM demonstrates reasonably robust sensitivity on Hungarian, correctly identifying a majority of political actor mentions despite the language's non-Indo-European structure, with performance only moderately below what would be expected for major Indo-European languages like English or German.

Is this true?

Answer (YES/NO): NO